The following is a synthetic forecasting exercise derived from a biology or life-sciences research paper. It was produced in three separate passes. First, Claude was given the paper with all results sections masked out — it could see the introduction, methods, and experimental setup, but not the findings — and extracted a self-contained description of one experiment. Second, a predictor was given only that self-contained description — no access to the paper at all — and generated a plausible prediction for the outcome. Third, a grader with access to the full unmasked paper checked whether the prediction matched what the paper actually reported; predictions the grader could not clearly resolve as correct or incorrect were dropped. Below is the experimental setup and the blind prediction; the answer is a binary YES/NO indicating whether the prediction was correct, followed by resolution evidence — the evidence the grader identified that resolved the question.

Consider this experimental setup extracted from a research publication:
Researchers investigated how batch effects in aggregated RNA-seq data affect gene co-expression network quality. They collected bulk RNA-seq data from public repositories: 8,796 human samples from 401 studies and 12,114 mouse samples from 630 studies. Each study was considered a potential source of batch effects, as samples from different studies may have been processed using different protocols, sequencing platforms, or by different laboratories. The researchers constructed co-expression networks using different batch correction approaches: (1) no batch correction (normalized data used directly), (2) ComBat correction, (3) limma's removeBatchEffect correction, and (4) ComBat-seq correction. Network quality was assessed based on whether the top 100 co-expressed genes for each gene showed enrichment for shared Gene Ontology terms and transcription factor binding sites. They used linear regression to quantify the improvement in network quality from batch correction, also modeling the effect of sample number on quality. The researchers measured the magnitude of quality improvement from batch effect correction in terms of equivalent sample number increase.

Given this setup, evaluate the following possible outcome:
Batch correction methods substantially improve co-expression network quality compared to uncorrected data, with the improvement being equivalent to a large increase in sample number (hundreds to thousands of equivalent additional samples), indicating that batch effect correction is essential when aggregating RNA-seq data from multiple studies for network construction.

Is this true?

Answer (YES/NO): NO